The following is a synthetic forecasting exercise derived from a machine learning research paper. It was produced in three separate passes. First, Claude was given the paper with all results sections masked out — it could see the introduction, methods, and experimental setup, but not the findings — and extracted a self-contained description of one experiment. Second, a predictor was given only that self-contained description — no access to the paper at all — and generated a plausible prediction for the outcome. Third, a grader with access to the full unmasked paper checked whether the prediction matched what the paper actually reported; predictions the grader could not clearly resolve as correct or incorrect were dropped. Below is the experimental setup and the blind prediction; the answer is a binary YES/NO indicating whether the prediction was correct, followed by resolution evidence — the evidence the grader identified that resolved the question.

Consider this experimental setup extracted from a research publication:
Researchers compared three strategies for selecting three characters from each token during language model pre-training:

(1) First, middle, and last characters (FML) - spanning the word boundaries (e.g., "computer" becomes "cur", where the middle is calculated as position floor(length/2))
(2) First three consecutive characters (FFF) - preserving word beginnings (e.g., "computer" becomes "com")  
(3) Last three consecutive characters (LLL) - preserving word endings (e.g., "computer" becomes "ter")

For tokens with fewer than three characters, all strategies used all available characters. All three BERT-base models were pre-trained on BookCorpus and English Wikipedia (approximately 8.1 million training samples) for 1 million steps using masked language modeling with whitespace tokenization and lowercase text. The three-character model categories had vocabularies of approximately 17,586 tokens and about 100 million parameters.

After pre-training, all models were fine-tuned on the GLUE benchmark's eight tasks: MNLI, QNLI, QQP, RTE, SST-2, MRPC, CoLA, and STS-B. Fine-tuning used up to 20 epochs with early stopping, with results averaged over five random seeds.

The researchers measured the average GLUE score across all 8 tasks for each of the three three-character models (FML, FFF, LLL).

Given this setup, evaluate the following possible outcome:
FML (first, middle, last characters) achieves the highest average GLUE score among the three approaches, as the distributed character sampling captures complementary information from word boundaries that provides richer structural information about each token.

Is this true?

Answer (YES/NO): YES